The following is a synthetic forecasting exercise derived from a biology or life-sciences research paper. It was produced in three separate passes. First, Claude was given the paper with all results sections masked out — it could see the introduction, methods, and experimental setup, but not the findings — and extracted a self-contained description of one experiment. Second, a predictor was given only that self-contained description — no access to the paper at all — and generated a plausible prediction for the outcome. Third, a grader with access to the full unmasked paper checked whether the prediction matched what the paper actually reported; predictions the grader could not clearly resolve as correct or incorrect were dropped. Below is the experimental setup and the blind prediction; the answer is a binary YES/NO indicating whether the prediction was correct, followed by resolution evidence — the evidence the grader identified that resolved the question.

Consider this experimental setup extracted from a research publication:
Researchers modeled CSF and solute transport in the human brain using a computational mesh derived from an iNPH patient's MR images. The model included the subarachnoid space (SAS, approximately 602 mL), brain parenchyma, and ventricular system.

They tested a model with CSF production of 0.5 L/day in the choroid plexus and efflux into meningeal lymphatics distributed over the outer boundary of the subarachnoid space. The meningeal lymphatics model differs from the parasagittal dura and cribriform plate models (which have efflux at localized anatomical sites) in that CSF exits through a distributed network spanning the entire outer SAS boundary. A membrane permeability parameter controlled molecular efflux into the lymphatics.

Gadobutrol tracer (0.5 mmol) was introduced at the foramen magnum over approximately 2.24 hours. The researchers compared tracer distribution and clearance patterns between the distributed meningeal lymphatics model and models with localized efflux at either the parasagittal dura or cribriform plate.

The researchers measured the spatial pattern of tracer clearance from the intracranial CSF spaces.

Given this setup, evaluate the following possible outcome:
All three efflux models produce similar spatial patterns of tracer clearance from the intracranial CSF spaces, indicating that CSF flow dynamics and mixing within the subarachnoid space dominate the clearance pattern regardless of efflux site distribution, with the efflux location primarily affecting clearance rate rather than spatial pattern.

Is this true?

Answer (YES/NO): NO